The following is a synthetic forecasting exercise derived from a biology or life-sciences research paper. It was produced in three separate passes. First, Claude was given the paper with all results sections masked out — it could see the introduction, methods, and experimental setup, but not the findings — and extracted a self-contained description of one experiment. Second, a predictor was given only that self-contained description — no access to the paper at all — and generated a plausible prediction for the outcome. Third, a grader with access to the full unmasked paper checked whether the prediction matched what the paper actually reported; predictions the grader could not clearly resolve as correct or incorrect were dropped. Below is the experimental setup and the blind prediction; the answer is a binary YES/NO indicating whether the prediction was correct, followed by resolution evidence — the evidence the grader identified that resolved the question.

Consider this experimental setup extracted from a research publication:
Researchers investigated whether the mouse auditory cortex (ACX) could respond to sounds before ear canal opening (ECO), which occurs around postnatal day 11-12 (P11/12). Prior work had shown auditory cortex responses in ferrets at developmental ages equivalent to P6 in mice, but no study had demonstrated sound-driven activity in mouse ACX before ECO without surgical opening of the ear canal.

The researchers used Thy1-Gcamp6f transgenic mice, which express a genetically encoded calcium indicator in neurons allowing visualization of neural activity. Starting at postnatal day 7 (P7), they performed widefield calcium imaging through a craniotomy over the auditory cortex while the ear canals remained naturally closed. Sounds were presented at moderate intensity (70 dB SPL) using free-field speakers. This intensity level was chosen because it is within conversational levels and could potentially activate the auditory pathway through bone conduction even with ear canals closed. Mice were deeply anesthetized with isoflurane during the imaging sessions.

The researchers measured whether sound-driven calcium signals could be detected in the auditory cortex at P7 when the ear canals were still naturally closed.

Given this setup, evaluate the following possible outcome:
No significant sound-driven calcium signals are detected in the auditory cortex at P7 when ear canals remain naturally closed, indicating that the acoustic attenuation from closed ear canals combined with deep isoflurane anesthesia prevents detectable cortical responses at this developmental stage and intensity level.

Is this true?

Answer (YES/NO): NO